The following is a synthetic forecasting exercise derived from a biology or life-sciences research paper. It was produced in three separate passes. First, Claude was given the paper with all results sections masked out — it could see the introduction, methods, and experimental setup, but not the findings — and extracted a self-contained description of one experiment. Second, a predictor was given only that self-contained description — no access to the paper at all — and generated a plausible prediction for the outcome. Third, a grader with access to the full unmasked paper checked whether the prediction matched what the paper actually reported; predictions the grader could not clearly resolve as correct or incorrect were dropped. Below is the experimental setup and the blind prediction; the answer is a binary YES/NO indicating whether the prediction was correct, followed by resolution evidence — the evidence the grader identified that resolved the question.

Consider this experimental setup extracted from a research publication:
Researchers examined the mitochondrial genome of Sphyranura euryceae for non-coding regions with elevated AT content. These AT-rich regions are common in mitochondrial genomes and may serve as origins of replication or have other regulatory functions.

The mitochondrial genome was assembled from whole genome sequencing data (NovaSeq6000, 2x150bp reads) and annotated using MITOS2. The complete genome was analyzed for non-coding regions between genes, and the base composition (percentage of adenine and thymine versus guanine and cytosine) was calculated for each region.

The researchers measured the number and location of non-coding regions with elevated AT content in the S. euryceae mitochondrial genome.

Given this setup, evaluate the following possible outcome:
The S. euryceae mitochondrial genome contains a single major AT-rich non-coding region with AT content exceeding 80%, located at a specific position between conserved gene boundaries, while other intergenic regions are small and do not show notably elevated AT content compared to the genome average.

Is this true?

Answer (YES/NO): NO